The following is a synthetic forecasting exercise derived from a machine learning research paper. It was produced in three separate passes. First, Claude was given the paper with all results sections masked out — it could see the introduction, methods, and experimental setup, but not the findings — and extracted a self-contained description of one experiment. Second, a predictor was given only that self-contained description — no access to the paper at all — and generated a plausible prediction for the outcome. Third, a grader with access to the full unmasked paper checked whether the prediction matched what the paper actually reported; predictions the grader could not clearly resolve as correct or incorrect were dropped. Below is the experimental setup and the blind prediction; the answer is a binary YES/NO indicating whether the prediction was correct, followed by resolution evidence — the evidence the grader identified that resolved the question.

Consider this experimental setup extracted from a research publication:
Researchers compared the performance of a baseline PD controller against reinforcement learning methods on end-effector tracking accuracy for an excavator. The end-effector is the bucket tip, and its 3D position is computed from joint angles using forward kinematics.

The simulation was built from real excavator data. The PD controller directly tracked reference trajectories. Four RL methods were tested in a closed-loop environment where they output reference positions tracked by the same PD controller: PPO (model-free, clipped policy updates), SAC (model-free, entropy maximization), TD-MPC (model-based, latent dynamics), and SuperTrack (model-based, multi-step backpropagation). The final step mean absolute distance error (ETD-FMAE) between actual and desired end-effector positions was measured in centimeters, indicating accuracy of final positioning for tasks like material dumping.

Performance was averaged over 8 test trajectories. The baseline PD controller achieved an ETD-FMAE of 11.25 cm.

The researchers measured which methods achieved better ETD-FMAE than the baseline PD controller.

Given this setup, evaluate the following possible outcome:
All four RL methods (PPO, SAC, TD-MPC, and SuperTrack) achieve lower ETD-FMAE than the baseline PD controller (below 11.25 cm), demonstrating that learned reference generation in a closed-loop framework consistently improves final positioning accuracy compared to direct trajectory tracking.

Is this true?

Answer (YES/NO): NO